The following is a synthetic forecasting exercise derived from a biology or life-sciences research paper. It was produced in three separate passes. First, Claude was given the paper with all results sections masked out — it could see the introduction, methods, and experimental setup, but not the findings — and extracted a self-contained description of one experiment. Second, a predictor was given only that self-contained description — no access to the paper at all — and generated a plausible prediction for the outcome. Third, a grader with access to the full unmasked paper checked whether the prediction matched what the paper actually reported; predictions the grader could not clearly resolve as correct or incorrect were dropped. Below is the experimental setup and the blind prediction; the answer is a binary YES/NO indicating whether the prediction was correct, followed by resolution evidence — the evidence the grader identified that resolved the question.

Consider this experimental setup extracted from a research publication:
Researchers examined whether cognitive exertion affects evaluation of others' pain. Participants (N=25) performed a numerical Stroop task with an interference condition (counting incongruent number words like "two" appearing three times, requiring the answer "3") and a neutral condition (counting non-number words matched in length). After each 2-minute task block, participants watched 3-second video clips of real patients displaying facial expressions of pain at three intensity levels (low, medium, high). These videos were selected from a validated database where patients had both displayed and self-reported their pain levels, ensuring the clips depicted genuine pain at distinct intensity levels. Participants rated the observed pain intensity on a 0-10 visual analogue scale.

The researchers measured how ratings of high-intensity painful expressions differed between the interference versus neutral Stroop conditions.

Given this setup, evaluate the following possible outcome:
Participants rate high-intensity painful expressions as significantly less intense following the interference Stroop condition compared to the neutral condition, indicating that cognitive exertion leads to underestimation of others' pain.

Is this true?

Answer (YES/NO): YES